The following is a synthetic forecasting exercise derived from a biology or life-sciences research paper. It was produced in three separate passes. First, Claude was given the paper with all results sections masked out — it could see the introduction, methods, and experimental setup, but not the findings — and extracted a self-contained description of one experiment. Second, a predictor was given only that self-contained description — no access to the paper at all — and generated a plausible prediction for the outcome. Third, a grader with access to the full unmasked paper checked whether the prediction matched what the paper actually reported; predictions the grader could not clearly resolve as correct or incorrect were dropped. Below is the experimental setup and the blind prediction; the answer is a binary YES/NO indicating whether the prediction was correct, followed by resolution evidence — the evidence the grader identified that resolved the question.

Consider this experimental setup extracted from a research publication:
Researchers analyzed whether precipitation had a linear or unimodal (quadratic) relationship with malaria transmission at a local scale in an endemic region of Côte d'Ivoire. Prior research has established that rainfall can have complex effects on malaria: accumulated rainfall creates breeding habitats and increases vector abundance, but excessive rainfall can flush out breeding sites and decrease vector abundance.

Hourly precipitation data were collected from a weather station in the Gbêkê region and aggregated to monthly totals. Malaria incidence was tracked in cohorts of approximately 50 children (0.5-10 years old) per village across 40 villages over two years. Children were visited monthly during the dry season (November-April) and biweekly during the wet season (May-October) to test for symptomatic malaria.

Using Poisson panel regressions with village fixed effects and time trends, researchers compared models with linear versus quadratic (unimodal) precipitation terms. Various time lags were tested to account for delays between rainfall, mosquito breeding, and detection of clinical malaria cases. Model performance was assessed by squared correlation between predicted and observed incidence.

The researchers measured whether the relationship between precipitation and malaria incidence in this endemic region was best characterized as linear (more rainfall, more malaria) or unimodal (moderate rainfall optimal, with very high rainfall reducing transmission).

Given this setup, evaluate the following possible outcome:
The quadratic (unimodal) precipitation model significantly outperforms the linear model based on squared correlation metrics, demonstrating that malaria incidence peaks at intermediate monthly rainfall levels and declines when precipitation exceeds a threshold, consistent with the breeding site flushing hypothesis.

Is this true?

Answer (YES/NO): NO